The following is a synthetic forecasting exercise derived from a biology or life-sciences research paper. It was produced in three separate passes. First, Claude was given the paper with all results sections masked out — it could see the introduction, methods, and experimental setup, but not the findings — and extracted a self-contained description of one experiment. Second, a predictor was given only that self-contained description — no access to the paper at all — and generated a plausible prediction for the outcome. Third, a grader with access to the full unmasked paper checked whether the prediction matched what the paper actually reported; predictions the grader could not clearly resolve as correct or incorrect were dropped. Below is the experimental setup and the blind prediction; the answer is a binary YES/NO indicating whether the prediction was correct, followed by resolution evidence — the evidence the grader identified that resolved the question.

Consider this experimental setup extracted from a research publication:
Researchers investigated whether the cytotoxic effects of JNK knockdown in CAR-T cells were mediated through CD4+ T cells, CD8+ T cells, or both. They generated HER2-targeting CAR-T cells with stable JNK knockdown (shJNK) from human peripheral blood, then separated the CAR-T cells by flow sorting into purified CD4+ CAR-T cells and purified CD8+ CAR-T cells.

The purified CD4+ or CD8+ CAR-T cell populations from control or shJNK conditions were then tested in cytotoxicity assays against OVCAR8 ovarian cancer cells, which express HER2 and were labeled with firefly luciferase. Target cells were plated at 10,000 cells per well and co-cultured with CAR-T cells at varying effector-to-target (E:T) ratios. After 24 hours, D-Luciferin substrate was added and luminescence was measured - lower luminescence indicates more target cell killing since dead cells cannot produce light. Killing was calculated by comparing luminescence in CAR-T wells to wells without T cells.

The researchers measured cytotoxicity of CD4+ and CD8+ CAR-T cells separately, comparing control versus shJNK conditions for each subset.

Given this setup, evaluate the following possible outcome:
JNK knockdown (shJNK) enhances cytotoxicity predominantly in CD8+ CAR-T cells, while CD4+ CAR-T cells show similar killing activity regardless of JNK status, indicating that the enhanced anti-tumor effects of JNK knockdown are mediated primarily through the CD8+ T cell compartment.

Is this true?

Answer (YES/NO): YES